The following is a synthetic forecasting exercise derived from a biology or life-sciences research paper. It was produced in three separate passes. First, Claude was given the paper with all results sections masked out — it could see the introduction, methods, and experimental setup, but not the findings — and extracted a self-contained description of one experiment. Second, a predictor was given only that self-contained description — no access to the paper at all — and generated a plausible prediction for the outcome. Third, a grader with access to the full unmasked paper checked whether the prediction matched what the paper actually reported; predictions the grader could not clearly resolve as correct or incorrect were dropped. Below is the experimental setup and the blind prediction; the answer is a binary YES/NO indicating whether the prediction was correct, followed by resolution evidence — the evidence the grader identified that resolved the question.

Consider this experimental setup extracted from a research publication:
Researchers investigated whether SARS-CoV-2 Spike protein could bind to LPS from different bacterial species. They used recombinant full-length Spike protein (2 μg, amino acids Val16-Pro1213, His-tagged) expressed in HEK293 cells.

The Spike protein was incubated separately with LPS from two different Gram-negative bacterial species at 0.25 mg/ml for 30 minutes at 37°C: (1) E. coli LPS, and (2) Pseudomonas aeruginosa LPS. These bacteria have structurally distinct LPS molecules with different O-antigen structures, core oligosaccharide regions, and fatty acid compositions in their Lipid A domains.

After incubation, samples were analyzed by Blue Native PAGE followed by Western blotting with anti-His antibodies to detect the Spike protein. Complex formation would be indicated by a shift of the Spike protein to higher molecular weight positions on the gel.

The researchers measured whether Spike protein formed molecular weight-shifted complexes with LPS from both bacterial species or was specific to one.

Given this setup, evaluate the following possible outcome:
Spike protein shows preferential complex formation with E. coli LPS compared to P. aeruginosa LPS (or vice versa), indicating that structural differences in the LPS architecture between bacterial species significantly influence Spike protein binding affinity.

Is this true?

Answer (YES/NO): NO